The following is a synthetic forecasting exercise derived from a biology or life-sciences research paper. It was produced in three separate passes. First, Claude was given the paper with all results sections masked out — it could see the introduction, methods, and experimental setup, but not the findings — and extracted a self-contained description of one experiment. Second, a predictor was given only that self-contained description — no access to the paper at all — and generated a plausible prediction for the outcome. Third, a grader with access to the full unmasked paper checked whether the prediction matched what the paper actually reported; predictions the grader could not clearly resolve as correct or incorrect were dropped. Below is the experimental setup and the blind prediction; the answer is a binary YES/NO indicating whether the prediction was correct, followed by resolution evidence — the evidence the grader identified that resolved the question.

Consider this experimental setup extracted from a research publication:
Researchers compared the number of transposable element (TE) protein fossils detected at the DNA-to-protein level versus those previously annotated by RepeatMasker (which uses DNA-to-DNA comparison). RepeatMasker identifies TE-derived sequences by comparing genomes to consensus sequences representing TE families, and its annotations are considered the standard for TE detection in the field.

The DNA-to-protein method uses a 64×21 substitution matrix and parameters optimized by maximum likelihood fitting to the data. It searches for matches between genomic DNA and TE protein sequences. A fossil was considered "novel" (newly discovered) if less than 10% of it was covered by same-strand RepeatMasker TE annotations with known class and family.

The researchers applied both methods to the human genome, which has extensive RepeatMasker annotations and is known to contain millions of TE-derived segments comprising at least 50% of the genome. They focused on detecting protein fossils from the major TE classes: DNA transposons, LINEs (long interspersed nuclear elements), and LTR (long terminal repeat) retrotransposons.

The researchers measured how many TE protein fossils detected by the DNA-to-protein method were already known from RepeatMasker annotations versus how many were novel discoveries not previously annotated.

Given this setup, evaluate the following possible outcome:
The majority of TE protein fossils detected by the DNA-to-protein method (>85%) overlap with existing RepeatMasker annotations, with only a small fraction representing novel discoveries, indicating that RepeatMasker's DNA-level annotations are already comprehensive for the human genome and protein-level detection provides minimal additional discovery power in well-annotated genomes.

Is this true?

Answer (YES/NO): YES